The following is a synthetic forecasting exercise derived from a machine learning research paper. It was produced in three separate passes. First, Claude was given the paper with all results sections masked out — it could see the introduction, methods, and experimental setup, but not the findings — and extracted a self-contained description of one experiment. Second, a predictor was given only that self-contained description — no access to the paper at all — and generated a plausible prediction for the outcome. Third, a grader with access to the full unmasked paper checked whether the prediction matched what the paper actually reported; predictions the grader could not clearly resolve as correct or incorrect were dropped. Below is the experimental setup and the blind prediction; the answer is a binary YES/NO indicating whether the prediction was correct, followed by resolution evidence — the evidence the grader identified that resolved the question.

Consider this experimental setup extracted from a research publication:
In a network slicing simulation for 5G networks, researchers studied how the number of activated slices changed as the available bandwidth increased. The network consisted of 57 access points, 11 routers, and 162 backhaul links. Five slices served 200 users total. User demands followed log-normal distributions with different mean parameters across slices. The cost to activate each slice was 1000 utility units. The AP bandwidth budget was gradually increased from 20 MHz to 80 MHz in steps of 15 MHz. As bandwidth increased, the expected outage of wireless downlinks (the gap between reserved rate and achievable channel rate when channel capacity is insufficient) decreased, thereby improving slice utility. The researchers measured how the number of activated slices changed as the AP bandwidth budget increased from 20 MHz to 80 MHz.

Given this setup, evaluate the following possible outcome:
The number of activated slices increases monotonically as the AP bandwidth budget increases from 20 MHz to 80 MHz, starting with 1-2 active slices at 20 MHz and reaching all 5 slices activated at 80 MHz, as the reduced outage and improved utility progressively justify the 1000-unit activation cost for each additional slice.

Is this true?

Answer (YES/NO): NO